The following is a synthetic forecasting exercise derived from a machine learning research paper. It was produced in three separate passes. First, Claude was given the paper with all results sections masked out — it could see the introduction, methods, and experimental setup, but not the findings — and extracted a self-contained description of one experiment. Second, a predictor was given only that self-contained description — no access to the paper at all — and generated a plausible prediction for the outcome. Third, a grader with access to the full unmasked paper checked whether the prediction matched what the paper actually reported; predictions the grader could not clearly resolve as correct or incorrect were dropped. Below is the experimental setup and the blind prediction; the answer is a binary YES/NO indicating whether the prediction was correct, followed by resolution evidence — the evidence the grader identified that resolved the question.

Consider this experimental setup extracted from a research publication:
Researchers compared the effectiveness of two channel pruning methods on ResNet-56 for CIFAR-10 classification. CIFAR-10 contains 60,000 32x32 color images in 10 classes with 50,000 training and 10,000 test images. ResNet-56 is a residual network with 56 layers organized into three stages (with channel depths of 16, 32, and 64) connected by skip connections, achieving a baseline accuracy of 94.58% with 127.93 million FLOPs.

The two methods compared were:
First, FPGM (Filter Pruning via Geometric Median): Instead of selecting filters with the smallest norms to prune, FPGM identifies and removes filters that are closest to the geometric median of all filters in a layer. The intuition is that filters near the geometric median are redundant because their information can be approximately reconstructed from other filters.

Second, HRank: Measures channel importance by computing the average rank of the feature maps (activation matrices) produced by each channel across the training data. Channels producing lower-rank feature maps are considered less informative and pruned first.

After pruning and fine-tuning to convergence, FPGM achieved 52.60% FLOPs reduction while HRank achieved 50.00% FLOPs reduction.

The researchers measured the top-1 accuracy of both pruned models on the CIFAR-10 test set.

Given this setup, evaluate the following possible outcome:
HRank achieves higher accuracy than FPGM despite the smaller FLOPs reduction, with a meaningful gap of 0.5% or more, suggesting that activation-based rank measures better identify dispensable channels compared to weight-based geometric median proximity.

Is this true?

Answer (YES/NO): NO